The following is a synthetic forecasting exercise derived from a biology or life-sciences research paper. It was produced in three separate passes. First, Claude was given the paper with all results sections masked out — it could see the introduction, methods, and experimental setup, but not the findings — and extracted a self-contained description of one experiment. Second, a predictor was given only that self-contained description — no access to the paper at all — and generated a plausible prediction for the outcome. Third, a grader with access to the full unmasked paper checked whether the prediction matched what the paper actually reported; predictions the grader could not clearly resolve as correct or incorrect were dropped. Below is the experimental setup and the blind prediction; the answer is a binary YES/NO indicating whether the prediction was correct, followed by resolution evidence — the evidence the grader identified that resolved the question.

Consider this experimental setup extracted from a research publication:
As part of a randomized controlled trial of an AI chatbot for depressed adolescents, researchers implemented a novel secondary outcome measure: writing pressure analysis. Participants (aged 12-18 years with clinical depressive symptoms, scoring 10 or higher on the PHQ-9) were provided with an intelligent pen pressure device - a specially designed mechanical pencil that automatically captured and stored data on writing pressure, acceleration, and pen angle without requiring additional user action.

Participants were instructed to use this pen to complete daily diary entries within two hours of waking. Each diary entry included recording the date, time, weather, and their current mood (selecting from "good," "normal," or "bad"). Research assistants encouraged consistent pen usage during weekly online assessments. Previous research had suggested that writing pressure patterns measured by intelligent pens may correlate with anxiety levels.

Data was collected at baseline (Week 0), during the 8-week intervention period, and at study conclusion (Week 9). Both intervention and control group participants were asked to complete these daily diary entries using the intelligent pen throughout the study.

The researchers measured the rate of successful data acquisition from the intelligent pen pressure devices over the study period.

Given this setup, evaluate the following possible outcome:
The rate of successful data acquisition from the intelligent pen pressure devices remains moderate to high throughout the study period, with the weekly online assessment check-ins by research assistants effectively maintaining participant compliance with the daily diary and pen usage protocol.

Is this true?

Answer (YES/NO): NO